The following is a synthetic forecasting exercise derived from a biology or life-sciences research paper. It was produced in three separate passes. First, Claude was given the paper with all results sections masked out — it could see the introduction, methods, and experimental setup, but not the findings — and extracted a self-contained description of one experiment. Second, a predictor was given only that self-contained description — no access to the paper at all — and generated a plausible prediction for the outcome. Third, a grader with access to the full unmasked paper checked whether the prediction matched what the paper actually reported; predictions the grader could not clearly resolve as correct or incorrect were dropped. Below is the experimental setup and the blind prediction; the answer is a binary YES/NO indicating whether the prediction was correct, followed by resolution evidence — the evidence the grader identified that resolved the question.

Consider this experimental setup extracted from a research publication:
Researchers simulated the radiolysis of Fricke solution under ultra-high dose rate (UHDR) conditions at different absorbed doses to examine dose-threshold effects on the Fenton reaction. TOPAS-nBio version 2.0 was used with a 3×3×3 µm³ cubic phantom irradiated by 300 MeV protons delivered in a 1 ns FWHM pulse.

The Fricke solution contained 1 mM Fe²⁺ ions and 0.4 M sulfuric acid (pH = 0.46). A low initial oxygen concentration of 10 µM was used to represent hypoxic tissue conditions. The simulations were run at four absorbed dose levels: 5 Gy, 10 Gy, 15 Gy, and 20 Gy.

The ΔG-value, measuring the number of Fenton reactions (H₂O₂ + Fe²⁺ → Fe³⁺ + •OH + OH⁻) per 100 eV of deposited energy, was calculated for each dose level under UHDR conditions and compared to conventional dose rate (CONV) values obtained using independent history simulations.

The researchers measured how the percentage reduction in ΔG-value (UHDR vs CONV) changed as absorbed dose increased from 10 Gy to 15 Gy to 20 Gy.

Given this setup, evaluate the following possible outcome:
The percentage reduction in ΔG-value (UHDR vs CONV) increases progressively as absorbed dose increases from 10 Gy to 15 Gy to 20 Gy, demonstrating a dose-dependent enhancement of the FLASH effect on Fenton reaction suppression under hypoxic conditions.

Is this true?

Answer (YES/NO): YES